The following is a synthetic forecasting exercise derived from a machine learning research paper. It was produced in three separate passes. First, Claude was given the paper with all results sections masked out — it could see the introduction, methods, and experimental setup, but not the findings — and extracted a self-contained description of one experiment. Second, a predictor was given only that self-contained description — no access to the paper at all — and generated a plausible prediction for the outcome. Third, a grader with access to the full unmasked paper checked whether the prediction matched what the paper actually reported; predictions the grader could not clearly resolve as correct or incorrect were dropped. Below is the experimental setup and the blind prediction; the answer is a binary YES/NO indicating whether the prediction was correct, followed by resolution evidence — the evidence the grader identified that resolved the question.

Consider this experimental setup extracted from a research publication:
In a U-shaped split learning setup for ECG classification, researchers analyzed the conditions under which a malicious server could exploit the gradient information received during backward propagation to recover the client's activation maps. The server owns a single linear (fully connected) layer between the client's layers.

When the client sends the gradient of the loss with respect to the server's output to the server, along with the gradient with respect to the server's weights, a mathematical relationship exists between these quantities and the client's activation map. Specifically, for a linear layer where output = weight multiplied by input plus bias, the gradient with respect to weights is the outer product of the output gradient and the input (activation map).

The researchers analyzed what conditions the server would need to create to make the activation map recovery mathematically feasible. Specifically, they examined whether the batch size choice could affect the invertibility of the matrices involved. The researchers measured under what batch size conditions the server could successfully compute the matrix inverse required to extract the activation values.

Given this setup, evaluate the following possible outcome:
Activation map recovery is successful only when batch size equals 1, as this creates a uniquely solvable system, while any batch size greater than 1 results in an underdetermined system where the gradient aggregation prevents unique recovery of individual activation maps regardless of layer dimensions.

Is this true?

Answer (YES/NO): NO